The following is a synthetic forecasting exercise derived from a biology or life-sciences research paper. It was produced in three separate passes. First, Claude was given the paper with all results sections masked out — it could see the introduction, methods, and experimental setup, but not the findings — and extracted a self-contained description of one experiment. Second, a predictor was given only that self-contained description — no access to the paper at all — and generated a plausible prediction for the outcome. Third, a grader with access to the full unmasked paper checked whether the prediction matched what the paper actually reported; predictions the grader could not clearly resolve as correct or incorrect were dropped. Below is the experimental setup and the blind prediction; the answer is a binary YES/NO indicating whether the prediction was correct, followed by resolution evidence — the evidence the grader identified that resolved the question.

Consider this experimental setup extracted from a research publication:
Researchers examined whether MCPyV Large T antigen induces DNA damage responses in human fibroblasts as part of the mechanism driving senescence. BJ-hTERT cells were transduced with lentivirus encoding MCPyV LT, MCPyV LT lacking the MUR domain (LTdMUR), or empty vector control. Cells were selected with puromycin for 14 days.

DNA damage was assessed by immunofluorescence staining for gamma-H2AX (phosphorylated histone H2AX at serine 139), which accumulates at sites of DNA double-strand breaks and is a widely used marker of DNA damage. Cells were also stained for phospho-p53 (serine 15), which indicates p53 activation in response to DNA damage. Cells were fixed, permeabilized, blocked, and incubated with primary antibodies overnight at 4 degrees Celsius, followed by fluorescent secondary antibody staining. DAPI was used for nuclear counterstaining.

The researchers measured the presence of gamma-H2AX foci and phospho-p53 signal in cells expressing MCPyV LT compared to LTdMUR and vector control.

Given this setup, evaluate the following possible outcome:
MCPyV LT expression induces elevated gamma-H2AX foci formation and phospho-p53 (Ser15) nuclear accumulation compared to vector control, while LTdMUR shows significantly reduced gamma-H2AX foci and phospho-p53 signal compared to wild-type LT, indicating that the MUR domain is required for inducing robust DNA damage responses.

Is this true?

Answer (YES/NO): NO